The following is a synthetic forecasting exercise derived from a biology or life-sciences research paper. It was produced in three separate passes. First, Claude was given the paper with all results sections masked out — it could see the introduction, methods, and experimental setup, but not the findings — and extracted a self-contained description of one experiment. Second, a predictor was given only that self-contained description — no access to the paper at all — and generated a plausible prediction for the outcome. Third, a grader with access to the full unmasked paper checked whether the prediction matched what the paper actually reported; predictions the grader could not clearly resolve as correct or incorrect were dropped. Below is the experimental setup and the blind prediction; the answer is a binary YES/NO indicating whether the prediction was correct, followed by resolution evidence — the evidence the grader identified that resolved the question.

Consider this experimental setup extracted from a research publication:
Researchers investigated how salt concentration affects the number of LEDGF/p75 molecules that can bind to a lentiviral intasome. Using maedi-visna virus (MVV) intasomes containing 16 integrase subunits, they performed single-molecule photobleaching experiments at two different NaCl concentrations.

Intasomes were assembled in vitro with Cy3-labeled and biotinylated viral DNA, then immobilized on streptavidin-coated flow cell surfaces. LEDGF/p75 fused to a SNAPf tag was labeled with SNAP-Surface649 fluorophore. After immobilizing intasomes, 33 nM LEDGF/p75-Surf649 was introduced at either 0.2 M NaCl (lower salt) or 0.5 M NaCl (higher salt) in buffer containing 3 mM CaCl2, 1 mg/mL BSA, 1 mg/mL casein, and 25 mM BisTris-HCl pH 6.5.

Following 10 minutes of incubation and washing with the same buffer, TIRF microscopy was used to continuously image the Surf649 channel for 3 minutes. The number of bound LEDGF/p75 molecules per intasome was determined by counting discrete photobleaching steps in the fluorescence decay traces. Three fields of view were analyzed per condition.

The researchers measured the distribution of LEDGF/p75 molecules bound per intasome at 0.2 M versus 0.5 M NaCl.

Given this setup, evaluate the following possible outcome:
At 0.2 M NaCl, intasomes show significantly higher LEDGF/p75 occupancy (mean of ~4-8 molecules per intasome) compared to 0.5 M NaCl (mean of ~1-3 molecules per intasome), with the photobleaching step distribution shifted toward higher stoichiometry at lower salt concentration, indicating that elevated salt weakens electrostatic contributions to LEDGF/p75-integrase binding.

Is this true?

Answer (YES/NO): NO